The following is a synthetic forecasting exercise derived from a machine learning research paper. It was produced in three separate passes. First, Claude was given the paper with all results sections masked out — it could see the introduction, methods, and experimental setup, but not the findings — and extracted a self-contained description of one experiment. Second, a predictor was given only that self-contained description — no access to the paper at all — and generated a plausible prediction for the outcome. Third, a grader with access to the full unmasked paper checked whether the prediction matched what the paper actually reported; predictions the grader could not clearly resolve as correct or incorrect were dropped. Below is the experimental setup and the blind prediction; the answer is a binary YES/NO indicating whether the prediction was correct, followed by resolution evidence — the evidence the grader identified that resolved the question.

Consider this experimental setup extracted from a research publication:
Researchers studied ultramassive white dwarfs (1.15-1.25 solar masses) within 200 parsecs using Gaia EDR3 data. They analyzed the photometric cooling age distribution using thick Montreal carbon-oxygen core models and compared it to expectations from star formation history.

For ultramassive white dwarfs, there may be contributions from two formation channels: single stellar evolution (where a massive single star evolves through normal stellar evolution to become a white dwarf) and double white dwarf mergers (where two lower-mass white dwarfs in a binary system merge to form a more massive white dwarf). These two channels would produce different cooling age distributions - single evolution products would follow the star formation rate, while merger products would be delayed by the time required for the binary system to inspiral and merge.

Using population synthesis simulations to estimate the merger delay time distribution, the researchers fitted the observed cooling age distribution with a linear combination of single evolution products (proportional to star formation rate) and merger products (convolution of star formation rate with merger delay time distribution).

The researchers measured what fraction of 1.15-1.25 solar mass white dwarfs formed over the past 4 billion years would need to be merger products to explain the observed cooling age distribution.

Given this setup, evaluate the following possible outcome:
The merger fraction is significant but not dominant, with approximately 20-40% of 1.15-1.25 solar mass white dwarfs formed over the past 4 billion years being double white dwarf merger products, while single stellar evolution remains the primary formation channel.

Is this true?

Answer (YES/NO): NO